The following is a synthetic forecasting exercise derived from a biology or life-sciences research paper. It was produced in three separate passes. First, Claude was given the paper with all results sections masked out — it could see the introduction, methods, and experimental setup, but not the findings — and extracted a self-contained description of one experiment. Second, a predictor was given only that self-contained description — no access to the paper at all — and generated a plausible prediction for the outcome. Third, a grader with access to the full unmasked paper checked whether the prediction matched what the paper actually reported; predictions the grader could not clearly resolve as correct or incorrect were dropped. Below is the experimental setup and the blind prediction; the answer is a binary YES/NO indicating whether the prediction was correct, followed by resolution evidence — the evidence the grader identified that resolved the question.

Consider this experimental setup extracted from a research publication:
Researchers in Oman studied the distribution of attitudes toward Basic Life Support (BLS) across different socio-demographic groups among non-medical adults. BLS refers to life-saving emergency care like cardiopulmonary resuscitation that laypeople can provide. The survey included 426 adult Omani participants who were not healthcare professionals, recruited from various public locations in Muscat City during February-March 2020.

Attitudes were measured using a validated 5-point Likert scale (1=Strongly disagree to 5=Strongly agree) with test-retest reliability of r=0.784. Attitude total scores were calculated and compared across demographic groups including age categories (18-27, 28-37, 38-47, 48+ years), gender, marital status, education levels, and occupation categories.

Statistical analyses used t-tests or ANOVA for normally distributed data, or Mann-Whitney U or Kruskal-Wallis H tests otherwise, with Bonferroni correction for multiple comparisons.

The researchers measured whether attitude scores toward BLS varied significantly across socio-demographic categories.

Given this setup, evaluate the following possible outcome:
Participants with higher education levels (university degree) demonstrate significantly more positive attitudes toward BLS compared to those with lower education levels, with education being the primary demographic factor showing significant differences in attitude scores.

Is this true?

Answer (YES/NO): NO